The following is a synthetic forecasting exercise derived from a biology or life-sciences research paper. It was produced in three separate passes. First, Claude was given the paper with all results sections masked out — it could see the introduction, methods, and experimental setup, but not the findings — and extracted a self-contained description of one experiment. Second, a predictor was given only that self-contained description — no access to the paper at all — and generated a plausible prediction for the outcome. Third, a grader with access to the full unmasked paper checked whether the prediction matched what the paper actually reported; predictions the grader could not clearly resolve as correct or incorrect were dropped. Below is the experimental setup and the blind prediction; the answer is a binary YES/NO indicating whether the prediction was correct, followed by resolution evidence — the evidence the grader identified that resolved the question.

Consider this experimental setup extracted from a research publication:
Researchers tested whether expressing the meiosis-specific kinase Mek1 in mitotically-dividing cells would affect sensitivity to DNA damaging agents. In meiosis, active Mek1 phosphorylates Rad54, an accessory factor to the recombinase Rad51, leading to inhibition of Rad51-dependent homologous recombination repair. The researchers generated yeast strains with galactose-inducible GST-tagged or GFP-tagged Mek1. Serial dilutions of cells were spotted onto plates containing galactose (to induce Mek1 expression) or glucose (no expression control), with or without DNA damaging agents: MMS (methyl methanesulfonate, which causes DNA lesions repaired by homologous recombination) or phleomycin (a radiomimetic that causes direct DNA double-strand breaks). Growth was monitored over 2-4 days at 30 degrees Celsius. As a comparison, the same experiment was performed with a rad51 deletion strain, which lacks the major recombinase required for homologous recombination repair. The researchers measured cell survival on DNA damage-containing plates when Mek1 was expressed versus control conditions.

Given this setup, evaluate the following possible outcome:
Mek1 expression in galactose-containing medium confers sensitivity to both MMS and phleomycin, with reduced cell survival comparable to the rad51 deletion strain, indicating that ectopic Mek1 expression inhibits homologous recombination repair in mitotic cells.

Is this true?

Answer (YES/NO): NO